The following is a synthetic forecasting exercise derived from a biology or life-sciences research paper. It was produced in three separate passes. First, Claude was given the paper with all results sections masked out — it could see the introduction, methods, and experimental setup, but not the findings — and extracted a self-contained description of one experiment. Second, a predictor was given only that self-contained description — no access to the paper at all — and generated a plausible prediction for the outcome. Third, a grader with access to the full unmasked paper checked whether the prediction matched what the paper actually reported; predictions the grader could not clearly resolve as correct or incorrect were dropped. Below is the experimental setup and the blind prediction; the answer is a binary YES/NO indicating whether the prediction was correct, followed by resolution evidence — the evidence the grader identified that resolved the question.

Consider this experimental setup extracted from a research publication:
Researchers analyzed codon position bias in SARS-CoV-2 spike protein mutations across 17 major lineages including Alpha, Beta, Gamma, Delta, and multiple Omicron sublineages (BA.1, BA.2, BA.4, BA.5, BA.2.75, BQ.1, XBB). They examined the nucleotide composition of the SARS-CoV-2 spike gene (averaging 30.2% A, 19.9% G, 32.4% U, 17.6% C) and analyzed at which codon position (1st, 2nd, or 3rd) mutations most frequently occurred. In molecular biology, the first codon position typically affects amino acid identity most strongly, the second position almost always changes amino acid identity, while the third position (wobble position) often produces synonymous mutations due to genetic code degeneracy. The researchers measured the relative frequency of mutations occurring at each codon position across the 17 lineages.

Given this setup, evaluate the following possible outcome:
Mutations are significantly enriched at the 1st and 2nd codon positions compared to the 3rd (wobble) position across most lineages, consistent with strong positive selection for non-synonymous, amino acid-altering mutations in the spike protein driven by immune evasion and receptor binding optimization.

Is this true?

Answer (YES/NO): YES